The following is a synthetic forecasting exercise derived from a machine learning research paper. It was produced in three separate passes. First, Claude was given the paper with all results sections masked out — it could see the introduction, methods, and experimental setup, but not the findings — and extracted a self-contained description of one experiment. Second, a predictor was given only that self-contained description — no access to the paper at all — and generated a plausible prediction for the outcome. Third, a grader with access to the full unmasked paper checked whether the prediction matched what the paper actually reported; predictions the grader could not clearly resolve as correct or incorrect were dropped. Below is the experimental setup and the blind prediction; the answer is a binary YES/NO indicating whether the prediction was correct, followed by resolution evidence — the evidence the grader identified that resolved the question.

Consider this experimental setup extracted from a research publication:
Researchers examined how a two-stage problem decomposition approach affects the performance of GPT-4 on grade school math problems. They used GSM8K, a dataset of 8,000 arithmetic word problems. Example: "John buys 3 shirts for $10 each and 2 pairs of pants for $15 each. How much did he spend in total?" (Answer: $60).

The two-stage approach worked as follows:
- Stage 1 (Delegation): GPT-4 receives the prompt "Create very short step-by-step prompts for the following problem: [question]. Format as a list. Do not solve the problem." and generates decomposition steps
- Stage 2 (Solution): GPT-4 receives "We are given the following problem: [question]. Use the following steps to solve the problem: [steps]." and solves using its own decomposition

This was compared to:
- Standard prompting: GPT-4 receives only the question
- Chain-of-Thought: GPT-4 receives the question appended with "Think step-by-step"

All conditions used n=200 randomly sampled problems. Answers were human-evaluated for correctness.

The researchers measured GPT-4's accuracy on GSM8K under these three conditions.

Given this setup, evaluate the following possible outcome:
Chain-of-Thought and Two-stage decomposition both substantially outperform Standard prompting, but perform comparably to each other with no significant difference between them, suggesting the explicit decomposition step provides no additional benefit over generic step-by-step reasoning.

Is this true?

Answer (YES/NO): NO